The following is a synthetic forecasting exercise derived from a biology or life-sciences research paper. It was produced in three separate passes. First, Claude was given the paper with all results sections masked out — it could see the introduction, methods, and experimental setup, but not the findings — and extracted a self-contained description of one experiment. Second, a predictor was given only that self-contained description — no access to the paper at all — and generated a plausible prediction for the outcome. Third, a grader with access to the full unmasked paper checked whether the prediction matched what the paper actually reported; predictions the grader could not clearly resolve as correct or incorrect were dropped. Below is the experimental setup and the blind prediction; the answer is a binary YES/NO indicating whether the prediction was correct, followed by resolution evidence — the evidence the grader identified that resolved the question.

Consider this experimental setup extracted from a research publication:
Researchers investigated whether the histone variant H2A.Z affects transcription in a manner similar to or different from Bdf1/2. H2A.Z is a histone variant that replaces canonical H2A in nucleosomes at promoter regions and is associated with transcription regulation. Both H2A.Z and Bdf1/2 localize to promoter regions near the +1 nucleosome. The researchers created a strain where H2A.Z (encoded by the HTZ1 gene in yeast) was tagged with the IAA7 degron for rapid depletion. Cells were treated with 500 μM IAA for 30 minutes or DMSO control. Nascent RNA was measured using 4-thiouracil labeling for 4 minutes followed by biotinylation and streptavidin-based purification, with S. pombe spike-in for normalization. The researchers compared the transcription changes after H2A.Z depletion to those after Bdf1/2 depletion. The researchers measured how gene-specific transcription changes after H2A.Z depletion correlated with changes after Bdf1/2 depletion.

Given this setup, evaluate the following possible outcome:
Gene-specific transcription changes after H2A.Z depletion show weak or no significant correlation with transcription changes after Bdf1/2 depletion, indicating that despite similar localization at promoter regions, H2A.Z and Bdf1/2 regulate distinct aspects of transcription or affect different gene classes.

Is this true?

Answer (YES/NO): YES